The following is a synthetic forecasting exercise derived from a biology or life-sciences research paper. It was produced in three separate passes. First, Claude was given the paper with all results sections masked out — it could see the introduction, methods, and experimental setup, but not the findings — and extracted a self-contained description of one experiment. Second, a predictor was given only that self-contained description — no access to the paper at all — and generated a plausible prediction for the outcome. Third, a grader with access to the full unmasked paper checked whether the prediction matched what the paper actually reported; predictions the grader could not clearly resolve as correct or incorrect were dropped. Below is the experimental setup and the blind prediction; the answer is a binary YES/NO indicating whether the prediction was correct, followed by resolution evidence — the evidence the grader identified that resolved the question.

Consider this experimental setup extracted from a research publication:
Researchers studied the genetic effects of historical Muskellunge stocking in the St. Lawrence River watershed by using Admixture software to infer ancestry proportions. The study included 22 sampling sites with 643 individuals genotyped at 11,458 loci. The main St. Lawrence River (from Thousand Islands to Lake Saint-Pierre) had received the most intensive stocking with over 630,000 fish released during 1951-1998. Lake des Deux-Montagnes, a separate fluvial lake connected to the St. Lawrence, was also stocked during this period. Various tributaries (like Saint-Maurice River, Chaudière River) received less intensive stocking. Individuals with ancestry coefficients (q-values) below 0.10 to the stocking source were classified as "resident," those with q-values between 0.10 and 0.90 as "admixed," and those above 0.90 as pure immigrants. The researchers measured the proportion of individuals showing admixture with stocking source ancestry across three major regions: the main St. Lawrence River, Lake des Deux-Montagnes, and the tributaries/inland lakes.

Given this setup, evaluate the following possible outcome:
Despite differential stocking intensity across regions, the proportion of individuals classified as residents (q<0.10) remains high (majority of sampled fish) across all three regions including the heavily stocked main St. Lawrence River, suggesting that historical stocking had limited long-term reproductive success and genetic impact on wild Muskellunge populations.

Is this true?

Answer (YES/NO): YES